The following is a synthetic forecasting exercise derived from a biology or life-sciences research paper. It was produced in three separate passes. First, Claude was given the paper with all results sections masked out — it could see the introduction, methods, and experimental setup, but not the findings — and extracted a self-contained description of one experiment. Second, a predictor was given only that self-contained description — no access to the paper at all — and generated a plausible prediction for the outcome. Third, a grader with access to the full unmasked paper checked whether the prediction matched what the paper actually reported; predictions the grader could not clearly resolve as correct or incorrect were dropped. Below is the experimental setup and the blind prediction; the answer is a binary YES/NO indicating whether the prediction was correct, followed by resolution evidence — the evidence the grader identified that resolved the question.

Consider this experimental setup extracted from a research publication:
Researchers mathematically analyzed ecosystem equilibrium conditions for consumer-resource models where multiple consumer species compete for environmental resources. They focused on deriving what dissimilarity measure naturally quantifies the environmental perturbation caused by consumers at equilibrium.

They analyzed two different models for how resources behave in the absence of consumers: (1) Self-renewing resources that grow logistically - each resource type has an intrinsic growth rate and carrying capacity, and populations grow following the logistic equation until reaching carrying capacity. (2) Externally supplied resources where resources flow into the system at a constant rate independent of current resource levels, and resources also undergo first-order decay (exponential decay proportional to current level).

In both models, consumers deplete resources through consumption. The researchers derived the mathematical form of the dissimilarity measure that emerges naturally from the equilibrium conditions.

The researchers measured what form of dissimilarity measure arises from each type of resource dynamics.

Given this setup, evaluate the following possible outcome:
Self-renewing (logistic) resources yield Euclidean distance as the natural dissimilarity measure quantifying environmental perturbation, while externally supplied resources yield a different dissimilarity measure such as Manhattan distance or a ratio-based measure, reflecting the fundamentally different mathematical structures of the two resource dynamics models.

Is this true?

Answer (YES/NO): YES